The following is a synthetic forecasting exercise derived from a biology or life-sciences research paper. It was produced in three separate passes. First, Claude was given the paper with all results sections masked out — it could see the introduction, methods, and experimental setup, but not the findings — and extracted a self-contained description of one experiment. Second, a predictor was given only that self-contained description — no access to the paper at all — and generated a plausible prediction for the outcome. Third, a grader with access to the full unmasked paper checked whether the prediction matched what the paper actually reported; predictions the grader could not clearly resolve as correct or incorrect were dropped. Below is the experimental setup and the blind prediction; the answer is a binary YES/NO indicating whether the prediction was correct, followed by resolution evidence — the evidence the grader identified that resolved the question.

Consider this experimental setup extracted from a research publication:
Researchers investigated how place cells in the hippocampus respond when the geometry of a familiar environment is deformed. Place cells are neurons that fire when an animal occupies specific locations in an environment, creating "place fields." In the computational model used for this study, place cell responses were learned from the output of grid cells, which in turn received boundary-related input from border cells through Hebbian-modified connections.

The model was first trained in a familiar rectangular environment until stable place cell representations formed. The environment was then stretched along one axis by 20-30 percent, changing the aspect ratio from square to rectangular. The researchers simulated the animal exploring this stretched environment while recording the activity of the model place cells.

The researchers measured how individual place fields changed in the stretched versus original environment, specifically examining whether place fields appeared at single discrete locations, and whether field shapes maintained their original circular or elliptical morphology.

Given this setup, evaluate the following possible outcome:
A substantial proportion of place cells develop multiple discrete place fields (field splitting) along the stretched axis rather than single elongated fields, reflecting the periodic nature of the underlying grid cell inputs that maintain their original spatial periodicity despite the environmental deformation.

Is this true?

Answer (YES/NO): YES